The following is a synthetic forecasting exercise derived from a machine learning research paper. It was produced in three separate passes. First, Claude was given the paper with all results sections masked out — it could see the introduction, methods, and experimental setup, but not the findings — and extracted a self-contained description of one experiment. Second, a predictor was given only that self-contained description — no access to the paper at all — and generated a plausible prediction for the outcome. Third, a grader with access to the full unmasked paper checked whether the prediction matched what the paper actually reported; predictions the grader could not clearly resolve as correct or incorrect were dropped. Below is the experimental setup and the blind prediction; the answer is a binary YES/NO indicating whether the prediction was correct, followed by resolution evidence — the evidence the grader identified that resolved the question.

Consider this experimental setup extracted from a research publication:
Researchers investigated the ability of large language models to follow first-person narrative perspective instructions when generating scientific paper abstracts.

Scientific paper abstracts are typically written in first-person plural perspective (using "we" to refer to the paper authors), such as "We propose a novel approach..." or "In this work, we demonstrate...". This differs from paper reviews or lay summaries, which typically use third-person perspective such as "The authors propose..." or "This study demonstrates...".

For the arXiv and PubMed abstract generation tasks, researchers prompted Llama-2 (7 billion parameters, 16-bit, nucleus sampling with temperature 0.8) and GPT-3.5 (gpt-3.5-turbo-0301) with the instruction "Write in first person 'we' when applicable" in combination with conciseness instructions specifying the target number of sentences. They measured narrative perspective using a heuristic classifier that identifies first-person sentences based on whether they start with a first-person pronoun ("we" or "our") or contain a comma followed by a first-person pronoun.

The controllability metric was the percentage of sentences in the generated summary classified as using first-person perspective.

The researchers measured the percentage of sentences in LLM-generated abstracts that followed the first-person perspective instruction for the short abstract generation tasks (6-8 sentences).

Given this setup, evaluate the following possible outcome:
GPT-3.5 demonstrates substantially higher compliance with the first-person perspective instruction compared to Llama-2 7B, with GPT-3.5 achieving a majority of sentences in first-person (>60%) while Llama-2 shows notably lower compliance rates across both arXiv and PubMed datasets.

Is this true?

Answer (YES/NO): NO